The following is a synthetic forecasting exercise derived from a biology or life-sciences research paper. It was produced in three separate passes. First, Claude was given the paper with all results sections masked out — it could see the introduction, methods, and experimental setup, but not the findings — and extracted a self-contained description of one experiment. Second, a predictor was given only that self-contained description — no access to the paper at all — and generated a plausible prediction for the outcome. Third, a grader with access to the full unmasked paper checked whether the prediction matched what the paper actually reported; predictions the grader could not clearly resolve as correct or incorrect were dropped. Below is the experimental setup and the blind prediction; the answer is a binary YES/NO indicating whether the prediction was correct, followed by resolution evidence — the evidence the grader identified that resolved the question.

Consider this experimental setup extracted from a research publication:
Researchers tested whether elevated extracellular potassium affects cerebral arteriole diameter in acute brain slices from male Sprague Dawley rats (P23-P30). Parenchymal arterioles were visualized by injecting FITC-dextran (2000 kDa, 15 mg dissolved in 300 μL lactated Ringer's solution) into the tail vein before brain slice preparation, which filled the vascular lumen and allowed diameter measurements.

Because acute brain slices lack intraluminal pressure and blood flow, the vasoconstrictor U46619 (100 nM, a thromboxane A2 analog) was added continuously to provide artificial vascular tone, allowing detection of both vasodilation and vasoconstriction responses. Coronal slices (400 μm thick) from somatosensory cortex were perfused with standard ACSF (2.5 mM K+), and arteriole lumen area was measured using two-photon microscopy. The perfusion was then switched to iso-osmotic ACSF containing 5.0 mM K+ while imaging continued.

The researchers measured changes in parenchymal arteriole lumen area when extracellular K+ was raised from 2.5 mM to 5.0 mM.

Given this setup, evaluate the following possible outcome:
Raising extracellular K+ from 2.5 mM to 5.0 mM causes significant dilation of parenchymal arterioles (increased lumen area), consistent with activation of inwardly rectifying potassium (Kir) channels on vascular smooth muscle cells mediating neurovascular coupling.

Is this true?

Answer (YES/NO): YES